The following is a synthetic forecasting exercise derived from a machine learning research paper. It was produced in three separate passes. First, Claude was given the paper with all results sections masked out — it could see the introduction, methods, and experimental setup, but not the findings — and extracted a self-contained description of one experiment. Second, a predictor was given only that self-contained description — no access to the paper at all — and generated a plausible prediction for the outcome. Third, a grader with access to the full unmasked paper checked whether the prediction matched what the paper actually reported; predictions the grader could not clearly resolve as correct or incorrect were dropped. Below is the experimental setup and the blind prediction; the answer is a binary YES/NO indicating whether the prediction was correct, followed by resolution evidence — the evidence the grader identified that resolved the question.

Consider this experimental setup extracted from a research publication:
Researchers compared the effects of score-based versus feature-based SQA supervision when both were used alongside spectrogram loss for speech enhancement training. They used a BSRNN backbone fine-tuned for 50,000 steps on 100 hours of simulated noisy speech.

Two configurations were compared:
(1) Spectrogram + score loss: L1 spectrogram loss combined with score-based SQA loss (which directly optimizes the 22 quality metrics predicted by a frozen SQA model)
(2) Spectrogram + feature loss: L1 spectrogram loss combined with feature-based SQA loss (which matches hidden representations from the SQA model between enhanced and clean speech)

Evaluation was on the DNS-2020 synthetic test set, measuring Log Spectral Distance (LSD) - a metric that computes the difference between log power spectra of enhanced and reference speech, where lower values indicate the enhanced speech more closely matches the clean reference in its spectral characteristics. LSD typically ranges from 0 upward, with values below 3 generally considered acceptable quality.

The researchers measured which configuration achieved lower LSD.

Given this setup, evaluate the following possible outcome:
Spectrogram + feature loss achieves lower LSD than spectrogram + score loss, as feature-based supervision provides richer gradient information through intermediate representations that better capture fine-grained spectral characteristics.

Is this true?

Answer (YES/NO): YES